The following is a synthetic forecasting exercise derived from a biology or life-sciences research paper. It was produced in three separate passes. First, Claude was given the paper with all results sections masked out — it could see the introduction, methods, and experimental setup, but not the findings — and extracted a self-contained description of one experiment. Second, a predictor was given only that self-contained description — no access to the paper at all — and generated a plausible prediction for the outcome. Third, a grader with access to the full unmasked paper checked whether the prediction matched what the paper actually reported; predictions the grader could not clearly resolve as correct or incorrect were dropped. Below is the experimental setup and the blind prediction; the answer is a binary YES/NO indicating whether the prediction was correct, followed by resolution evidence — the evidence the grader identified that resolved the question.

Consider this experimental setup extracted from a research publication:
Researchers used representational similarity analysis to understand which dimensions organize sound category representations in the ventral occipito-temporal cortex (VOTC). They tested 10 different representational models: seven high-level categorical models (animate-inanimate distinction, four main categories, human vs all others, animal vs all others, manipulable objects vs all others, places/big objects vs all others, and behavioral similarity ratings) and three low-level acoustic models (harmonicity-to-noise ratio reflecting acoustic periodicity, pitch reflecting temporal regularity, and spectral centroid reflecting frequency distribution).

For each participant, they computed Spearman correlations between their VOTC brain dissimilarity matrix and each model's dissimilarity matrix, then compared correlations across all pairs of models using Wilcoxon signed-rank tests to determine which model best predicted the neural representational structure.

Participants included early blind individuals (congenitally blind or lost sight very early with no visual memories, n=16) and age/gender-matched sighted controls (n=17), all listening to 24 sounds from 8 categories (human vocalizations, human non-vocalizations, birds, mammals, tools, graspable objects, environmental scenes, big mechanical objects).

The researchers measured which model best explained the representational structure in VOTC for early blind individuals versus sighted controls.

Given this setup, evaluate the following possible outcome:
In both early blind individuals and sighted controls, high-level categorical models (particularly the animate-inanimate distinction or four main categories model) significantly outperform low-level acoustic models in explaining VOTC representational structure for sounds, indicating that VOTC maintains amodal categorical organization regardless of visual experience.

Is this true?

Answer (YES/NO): NO